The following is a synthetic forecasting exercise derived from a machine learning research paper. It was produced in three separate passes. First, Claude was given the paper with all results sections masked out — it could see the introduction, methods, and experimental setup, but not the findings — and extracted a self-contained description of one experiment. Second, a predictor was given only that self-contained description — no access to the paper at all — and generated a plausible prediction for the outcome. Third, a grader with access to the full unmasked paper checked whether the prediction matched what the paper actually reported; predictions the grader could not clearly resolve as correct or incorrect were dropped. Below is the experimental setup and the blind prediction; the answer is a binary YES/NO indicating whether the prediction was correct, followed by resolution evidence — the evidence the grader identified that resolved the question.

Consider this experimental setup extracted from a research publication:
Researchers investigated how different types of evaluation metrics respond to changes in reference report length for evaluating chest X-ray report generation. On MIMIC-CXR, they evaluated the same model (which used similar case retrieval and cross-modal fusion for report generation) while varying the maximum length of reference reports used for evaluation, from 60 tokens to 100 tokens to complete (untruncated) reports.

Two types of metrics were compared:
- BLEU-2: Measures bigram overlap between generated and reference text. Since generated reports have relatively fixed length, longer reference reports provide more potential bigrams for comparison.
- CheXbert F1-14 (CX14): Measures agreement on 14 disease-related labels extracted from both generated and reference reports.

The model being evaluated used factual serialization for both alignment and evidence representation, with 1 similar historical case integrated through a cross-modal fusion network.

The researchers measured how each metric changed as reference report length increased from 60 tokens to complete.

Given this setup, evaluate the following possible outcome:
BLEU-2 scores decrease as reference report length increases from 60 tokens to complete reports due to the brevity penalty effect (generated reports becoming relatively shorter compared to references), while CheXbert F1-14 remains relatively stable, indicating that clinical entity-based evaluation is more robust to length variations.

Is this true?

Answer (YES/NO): NO